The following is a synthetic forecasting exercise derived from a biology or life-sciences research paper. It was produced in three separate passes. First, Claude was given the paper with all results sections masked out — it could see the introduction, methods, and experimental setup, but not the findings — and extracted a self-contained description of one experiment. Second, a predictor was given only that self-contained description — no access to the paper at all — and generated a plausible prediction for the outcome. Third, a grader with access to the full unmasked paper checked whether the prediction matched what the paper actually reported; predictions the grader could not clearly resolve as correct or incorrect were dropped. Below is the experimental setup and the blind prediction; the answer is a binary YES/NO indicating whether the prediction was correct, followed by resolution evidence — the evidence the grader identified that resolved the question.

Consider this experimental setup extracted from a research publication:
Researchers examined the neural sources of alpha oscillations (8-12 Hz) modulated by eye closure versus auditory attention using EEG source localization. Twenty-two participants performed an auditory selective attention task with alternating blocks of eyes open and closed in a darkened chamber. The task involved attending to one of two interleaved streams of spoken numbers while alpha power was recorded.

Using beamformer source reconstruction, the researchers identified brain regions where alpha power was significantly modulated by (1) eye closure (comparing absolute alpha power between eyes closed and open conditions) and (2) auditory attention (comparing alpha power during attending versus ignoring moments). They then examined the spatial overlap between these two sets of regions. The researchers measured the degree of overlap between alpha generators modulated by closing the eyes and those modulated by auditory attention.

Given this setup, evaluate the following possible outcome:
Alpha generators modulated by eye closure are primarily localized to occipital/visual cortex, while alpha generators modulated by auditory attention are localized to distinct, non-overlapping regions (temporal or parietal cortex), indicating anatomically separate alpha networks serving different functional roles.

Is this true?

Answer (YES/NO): NO